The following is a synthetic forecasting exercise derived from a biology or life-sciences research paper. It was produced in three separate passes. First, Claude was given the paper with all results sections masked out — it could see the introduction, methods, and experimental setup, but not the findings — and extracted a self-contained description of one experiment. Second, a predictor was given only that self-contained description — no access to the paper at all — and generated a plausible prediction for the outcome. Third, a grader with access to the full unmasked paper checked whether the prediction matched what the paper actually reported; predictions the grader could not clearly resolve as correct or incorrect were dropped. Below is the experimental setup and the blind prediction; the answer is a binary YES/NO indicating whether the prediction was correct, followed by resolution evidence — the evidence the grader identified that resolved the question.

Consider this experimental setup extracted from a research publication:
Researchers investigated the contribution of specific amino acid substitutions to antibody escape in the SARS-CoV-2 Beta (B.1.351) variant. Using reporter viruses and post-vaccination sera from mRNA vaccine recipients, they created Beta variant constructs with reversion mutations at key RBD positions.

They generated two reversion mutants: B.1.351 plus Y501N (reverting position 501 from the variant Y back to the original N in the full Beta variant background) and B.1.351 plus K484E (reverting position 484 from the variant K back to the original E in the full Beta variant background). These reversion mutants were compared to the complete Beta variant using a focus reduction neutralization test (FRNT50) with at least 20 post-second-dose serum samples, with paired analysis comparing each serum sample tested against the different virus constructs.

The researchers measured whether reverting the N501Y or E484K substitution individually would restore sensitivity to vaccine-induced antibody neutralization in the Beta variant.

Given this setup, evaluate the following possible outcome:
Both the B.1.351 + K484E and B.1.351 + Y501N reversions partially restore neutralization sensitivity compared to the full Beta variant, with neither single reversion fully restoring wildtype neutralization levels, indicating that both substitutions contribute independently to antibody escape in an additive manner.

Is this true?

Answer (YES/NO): NO